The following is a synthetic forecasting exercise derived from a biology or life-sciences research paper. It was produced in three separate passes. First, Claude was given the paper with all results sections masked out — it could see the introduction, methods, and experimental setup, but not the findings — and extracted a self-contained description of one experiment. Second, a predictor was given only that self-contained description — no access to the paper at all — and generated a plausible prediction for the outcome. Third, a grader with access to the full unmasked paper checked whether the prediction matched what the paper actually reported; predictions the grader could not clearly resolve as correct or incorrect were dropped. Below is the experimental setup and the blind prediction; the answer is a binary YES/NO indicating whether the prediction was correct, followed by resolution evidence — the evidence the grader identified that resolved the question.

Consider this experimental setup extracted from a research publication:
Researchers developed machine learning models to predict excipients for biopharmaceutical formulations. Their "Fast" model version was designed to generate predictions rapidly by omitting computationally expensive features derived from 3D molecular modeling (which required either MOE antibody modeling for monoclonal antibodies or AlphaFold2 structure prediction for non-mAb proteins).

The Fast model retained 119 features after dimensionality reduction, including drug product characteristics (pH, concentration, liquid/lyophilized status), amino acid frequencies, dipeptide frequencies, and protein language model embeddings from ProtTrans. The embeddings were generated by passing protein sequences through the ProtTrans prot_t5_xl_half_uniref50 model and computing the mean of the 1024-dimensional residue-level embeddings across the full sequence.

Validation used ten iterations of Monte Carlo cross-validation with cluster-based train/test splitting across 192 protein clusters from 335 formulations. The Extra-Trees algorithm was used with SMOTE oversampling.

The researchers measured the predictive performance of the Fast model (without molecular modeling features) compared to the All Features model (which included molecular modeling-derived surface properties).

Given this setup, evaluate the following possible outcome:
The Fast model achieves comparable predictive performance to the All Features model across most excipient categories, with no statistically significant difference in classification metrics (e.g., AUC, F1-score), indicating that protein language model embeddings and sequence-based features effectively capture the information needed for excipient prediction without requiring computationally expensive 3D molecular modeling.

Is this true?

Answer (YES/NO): YES